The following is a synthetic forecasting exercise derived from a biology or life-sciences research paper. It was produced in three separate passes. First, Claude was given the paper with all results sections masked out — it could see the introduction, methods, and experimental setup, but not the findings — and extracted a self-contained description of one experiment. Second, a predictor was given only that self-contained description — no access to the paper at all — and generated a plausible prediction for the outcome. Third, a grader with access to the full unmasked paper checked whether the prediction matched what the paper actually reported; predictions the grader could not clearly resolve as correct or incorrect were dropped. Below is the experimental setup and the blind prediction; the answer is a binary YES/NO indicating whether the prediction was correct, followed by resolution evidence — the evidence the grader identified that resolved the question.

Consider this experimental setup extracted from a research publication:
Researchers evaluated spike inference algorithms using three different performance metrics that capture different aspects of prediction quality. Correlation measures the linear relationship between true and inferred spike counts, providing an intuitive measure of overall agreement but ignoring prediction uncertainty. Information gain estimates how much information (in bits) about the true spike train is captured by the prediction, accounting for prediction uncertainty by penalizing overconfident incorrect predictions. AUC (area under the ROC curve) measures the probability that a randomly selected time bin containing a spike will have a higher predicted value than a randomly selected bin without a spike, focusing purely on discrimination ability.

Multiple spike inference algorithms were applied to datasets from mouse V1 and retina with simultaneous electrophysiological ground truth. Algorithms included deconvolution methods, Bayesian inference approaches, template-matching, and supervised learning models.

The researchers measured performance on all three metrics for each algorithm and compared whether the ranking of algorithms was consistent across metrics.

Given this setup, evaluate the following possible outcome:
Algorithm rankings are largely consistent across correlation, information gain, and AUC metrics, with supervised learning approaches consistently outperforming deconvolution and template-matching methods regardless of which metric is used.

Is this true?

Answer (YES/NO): NO